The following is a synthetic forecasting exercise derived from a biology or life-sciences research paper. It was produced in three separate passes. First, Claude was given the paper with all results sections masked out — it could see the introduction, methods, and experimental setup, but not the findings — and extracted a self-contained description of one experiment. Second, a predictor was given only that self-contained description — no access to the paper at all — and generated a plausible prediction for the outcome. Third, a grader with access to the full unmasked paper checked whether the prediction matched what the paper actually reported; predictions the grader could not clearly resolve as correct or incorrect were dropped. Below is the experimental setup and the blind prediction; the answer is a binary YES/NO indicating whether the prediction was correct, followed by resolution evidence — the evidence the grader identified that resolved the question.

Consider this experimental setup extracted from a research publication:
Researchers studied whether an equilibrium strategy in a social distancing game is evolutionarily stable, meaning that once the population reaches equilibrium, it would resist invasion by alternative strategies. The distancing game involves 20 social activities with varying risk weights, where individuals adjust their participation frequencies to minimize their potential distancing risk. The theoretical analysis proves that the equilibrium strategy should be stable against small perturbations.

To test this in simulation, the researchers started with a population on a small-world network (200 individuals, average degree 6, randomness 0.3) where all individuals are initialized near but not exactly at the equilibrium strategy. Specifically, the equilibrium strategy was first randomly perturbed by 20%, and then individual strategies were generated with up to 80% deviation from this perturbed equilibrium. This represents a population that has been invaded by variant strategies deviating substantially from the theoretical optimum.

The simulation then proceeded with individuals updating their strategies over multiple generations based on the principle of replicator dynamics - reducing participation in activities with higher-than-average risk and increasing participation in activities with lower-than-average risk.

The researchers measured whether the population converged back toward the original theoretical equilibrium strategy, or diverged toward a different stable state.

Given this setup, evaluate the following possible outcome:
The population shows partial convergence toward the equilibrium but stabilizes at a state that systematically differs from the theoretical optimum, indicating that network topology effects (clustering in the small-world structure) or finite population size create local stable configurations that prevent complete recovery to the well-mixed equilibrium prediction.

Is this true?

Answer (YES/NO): NO